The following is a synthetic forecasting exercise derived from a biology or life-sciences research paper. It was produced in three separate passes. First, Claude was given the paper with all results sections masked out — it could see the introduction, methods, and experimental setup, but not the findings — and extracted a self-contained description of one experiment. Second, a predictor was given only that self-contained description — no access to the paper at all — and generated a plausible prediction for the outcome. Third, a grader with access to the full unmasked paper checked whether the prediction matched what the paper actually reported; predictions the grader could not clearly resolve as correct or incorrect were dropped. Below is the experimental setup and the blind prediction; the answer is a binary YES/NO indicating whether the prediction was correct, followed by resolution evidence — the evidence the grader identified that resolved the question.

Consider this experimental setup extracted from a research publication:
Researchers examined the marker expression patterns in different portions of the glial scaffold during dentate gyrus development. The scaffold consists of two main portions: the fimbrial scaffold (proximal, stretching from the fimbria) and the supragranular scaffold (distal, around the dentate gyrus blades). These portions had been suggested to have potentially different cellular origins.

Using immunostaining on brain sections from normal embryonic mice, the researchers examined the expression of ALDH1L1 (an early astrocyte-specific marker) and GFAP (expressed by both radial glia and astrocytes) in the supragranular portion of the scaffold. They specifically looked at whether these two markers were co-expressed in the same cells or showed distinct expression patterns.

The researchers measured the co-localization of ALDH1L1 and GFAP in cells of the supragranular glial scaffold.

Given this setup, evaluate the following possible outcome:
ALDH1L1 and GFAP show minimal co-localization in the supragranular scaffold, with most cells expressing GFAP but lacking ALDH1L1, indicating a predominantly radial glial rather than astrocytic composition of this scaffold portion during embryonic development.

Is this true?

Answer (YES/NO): NO